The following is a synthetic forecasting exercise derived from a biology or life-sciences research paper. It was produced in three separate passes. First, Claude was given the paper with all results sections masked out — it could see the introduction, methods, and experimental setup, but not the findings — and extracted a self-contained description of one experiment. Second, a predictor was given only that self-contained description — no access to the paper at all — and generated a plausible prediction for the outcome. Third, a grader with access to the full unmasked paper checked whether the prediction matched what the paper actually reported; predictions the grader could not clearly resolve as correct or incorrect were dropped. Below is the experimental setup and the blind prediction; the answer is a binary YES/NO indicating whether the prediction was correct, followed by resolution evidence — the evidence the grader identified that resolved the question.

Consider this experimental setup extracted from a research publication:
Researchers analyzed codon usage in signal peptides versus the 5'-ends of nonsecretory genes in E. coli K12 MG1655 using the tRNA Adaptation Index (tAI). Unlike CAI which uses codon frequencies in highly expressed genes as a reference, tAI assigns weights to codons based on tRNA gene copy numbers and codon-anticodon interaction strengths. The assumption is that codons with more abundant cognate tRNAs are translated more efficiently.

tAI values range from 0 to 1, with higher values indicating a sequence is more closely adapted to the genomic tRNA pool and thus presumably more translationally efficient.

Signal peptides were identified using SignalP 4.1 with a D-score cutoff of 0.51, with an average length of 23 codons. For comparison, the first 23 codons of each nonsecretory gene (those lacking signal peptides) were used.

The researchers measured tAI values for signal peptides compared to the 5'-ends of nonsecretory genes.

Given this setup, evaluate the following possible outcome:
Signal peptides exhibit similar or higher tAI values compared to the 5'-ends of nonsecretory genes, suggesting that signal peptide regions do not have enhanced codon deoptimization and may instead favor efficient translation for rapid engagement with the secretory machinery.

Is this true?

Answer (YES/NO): NO